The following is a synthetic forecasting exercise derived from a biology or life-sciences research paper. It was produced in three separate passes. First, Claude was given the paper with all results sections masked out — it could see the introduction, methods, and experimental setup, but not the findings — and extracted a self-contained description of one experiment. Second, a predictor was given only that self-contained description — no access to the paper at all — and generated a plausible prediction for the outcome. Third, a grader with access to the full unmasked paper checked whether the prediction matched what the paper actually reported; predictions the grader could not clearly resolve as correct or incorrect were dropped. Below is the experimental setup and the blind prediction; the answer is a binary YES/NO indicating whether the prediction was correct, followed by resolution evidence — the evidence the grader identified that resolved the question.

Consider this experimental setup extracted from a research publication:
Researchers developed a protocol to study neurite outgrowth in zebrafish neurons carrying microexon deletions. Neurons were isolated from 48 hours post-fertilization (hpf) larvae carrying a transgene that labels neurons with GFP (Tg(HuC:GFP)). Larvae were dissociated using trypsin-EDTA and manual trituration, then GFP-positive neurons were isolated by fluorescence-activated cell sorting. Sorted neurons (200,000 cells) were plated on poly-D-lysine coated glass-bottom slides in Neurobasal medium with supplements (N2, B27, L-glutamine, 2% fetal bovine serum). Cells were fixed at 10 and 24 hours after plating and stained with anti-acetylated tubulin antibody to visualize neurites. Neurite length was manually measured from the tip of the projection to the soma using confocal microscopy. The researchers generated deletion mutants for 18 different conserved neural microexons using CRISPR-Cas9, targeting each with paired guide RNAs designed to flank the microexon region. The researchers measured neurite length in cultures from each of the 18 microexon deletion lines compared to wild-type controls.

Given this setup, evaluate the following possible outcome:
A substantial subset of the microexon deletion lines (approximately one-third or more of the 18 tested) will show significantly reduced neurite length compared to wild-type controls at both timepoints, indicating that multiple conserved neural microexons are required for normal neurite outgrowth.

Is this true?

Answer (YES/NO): NO